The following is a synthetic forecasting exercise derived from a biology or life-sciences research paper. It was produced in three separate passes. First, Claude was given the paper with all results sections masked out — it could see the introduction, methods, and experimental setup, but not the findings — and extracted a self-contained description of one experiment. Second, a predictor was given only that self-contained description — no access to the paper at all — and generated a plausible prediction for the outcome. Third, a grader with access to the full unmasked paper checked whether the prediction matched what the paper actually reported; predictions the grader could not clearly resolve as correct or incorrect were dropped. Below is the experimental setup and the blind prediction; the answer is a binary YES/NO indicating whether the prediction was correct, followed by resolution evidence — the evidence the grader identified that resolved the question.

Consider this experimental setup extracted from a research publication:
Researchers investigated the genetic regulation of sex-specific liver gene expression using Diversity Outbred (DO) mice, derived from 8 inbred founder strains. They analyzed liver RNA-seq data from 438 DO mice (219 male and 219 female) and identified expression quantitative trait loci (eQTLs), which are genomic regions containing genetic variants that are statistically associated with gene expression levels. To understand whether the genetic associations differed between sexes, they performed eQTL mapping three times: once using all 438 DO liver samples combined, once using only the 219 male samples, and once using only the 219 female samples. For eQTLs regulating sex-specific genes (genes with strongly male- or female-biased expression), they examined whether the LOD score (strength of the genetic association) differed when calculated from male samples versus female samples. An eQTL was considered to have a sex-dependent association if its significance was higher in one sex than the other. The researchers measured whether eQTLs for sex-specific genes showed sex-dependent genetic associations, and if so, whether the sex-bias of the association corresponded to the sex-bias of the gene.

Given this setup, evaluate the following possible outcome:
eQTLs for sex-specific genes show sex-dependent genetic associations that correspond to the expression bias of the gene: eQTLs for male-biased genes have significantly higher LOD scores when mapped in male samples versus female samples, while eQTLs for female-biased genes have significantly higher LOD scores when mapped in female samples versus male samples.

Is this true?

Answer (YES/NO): YES